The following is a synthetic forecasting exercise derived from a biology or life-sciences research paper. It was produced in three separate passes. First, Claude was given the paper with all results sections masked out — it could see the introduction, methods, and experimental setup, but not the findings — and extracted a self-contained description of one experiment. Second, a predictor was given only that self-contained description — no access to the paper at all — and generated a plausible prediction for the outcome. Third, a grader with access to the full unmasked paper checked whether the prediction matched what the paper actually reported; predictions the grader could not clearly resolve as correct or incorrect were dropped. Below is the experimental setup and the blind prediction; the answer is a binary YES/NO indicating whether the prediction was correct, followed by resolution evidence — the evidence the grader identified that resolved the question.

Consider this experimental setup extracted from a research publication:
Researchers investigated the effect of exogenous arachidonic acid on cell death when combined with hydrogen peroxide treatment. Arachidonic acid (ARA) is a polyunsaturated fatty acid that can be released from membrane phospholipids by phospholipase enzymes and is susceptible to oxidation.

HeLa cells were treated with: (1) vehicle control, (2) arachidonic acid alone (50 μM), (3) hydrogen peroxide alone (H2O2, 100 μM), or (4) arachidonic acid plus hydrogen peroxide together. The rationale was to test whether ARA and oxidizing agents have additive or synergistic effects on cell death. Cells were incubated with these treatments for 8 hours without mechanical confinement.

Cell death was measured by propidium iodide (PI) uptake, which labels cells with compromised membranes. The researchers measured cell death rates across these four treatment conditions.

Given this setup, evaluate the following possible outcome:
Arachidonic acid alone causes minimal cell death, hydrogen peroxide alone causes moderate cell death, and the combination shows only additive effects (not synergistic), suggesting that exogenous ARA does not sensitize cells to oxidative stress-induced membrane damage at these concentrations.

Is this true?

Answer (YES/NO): NO